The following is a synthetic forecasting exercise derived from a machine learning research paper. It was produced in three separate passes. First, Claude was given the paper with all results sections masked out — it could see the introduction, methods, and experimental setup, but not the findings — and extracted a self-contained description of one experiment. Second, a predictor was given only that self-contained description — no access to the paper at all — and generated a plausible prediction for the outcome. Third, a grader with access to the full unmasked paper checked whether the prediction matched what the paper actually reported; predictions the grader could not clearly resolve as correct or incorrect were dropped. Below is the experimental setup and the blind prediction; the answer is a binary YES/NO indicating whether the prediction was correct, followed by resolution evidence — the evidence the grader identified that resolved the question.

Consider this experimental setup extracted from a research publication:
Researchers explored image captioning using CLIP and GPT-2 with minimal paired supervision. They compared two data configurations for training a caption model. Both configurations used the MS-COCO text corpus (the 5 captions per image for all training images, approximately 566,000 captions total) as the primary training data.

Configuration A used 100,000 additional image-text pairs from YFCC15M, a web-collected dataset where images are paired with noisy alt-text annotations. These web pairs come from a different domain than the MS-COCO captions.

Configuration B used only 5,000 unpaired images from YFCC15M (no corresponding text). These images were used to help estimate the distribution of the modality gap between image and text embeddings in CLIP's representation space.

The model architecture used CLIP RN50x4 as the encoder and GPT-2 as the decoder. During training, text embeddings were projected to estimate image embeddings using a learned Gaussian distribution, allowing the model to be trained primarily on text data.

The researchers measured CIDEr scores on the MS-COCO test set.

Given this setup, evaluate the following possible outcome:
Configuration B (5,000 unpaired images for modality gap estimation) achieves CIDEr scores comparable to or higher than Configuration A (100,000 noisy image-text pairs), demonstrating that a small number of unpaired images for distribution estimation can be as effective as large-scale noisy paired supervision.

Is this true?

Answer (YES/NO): YES